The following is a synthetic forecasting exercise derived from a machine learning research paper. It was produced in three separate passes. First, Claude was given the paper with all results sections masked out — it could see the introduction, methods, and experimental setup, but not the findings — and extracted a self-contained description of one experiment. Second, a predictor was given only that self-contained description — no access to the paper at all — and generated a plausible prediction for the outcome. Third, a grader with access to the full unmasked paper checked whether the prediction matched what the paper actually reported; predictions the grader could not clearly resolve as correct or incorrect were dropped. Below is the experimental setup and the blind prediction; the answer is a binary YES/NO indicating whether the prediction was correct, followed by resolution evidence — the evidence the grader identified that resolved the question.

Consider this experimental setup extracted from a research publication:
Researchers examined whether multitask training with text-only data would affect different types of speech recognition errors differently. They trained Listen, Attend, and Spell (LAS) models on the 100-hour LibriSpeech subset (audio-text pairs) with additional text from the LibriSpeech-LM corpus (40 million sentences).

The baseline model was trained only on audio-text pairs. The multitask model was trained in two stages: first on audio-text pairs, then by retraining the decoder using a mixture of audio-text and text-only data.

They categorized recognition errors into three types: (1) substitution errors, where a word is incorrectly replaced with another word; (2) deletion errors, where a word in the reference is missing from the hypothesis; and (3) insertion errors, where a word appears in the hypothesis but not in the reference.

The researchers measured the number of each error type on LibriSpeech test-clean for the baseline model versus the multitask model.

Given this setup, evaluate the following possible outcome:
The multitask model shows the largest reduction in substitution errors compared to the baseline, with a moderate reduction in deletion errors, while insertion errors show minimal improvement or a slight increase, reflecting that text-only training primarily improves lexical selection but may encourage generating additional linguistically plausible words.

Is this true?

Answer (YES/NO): NO